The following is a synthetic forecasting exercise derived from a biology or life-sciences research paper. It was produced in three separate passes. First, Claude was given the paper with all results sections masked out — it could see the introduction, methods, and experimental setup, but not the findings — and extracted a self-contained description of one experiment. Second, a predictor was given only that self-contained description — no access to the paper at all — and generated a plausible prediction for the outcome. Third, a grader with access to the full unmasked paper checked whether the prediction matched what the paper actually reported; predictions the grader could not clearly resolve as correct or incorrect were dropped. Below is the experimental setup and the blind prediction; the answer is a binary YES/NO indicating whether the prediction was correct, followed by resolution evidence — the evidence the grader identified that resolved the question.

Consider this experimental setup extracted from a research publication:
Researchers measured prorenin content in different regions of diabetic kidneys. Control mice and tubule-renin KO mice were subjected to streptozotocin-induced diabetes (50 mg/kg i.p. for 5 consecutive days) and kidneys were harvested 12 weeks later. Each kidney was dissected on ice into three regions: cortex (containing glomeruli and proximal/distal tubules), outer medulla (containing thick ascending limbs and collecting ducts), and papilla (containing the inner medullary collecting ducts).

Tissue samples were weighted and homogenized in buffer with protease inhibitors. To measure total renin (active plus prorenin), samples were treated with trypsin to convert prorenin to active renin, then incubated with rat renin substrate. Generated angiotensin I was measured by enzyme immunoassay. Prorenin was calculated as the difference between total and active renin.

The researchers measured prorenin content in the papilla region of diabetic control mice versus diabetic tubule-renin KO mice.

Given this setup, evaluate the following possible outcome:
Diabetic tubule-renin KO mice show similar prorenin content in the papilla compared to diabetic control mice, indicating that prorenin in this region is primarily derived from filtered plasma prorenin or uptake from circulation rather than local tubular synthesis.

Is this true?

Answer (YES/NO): NO